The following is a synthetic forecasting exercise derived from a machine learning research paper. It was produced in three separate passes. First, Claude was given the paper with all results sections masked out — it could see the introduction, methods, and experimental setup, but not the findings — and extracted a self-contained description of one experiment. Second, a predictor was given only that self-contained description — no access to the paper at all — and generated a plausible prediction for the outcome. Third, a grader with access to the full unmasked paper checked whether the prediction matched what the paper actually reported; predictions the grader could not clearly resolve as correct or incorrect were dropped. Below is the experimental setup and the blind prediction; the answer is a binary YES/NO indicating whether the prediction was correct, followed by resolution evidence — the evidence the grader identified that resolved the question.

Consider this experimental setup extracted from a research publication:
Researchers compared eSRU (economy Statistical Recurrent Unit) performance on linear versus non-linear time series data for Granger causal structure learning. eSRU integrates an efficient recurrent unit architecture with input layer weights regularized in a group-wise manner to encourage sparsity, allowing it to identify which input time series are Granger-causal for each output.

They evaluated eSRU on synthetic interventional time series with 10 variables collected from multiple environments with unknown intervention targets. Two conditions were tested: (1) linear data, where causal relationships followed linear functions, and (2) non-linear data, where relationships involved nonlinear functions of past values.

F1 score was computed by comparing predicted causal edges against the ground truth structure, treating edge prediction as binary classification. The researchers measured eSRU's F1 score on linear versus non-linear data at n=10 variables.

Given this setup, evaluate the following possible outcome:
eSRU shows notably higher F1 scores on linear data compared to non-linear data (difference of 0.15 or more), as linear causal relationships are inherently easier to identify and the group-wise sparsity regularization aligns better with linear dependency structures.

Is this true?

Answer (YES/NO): NO